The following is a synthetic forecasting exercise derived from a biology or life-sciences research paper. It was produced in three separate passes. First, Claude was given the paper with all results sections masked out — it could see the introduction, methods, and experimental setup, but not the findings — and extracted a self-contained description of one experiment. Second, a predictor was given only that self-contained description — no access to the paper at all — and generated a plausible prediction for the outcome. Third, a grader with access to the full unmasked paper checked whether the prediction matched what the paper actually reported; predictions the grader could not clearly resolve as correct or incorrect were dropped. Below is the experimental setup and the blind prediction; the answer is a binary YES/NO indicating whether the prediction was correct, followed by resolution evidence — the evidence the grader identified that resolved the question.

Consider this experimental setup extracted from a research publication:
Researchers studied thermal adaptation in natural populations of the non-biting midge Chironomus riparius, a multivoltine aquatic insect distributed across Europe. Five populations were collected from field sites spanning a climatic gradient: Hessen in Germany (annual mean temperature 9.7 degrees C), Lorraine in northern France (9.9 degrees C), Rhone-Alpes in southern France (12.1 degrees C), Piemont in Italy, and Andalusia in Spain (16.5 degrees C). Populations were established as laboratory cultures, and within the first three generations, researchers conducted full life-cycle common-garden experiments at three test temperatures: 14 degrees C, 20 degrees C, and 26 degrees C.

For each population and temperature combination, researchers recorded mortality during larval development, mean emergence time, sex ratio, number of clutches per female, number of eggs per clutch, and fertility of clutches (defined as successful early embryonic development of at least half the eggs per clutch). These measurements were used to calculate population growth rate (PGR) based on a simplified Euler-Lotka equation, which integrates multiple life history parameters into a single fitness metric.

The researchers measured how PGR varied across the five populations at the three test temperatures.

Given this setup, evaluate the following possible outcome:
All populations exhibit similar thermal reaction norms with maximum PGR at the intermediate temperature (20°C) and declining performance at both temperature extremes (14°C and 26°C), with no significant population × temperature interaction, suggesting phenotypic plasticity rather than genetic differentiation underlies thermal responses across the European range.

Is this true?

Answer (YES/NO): NO